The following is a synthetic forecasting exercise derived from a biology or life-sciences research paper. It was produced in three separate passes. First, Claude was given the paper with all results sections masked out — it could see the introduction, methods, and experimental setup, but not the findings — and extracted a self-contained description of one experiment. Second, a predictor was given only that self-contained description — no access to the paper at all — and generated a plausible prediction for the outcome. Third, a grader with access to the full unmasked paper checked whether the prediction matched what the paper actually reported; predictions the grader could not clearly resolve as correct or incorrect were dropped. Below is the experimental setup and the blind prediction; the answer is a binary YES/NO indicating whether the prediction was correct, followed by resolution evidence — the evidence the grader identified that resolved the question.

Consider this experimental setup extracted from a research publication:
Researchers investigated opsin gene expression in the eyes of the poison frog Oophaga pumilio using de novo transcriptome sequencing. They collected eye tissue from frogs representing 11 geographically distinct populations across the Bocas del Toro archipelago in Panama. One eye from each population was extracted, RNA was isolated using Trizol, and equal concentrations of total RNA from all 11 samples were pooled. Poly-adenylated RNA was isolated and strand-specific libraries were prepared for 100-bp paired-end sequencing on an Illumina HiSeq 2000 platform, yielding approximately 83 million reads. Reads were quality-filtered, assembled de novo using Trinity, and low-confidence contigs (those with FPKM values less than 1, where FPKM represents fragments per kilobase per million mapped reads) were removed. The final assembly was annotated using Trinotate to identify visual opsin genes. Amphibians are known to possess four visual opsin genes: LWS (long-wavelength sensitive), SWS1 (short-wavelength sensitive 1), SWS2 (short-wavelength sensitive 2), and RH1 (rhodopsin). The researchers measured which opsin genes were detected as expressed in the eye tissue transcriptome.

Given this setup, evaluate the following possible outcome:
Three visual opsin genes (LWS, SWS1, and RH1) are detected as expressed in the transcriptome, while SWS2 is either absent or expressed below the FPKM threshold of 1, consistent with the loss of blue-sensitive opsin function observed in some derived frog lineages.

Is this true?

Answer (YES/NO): YES